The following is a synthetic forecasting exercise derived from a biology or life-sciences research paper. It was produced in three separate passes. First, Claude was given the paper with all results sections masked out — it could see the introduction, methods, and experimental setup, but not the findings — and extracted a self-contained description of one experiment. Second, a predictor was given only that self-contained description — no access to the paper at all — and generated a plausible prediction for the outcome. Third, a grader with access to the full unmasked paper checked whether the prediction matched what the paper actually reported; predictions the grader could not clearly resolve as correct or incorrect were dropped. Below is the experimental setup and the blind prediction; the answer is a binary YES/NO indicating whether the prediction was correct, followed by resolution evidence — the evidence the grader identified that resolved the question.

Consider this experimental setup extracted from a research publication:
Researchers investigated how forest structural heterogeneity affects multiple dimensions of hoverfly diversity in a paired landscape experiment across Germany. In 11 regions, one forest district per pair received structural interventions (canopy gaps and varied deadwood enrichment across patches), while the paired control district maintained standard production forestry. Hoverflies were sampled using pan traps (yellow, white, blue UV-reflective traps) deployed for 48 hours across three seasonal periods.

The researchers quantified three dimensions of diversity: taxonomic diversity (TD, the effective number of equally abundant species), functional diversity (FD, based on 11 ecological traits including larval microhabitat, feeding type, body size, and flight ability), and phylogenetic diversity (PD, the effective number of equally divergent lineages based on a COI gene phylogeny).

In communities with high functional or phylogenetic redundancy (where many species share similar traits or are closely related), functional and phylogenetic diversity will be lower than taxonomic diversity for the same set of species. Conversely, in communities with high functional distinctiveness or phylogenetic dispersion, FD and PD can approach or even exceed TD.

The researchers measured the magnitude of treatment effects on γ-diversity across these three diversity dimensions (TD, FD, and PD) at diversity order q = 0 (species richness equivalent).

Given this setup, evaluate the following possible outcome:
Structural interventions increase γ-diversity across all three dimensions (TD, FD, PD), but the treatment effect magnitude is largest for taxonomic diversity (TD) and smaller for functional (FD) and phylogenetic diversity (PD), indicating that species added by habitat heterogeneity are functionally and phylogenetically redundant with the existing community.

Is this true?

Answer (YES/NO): YES